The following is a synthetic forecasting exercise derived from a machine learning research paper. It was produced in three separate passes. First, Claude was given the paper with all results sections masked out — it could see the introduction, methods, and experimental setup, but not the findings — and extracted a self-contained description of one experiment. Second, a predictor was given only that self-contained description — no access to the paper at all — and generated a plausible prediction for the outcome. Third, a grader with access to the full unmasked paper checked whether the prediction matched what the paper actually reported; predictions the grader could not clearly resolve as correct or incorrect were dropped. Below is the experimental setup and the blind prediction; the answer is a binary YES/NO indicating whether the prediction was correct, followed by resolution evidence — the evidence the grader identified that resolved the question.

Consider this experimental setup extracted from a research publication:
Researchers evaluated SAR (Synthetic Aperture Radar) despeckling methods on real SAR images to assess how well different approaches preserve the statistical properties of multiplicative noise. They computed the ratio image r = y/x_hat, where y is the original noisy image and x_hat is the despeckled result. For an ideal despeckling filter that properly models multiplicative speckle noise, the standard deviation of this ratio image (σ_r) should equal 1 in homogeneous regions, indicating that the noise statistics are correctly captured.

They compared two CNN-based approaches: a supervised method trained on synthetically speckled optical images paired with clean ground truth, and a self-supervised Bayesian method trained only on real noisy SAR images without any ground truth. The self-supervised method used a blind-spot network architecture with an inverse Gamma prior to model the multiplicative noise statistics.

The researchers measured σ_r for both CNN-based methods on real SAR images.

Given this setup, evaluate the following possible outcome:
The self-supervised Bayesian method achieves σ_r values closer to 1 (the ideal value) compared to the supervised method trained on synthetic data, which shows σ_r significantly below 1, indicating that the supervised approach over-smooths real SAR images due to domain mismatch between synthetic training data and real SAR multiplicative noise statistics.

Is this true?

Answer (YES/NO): YES